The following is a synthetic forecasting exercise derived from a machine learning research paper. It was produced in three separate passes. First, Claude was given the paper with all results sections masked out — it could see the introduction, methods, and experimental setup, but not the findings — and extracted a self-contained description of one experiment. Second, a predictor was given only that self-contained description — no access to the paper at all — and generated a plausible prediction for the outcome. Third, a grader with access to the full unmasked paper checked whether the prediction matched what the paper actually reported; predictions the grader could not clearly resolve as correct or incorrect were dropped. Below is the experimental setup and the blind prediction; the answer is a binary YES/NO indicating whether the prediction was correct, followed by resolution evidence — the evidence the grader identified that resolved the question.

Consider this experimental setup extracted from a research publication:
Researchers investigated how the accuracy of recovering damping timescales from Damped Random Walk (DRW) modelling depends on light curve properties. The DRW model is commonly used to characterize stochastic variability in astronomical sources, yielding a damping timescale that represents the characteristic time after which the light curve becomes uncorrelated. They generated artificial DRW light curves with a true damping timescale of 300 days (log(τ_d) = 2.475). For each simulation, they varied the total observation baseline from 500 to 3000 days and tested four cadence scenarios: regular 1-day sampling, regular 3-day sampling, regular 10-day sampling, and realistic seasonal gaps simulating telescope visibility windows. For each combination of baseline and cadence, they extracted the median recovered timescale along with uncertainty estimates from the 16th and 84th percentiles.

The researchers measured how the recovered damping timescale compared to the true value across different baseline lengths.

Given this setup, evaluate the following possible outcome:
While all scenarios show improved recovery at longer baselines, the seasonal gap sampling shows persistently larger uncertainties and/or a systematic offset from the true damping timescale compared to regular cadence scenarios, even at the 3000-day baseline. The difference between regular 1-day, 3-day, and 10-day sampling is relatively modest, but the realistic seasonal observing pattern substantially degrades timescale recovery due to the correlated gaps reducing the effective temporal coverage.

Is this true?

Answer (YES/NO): NO